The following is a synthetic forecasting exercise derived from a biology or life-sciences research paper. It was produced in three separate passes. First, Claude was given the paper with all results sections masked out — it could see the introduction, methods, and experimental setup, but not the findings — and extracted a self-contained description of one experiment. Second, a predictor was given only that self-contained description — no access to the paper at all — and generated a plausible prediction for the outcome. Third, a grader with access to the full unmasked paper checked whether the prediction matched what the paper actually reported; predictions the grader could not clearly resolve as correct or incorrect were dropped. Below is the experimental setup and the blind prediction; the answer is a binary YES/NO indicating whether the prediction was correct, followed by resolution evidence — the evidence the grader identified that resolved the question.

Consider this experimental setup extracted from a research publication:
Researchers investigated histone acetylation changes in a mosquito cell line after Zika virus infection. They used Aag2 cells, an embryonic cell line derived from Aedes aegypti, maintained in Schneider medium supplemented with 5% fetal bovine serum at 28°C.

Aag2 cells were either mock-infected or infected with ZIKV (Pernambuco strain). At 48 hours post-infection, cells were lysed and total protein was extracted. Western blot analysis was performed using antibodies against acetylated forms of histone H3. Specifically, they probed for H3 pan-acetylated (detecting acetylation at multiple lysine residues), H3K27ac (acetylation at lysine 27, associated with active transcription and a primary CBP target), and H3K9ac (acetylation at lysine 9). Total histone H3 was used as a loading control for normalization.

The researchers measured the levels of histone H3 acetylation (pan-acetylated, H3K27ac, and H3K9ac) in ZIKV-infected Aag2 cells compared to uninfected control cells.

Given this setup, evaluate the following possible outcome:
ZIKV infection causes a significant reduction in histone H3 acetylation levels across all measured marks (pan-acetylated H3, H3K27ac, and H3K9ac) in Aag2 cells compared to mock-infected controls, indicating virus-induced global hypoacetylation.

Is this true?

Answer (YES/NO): NO